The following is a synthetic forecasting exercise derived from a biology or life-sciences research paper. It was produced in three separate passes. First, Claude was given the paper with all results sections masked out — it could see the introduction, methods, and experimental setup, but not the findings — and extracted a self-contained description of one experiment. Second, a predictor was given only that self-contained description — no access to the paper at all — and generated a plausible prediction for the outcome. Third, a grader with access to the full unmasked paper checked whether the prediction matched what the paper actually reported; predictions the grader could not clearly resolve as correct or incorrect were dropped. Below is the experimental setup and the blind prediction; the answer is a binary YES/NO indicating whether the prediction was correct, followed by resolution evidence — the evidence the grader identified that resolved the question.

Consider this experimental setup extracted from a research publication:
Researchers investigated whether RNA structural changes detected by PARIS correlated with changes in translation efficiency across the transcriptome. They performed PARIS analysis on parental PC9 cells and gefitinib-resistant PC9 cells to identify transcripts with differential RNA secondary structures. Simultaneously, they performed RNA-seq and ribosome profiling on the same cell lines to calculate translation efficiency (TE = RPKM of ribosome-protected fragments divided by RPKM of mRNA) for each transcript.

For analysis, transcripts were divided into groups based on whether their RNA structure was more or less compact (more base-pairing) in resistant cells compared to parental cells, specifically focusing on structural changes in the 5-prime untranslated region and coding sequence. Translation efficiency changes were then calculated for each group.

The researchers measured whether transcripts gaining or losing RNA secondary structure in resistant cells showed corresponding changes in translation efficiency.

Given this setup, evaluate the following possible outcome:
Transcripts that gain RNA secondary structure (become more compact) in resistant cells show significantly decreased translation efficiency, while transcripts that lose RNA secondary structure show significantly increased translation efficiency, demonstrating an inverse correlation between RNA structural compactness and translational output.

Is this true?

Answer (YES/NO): YES